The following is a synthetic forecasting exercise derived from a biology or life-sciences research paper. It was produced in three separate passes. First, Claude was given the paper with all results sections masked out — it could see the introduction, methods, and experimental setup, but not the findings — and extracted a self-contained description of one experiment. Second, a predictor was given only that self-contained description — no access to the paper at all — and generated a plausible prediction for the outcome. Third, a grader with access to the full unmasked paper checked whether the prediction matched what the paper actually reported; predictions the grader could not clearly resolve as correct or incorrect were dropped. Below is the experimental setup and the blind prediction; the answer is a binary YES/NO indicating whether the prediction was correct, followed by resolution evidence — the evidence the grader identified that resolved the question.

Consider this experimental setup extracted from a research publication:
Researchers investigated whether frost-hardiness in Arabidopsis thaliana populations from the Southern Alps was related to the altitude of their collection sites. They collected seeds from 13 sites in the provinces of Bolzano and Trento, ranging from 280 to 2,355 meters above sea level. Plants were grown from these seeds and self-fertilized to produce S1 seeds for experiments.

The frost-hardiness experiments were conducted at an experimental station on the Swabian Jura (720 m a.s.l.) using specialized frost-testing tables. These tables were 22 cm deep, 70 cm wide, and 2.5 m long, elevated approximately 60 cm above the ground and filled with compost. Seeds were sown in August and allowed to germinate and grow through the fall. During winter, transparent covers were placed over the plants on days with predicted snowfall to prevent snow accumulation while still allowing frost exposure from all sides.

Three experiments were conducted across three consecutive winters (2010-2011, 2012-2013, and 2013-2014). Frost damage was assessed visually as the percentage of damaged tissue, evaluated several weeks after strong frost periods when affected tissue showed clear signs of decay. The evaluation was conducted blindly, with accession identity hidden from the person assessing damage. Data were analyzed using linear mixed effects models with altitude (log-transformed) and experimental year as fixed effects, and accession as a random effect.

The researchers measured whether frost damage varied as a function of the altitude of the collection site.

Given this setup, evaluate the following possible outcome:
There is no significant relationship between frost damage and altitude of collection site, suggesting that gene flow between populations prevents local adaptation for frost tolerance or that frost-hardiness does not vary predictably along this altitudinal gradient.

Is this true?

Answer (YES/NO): NO